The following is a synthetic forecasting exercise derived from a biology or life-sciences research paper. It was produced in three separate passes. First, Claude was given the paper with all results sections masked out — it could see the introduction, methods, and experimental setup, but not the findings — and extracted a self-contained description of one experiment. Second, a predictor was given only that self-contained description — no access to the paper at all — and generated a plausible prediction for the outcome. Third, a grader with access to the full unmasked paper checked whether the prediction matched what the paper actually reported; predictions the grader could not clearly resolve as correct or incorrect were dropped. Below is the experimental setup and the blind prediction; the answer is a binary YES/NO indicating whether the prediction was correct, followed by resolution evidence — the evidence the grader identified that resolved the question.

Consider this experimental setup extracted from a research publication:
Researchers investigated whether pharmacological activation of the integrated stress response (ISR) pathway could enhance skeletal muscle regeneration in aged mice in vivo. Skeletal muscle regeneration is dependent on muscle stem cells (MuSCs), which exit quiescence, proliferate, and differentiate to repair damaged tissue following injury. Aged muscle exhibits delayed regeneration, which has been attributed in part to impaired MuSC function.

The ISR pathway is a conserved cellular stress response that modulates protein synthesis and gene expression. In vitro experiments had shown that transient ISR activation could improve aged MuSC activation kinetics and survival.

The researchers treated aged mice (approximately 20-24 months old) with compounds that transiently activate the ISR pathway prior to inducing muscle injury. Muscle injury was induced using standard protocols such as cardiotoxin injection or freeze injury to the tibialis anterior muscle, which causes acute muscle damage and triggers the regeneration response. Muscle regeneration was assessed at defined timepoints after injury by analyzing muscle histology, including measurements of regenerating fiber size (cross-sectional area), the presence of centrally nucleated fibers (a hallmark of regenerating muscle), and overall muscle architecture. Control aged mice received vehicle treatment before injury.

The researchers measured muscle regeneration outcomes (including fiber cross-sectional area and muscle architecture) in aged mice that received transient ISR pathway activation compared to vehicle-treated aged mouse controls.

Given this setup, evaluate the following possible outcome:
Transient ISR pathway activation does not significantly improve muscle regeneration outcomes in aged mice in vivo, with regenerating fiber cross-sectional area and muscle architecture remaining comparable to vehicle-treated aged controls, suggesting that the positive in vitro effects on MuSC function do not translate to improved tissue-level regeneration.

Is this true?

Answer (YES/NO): NO